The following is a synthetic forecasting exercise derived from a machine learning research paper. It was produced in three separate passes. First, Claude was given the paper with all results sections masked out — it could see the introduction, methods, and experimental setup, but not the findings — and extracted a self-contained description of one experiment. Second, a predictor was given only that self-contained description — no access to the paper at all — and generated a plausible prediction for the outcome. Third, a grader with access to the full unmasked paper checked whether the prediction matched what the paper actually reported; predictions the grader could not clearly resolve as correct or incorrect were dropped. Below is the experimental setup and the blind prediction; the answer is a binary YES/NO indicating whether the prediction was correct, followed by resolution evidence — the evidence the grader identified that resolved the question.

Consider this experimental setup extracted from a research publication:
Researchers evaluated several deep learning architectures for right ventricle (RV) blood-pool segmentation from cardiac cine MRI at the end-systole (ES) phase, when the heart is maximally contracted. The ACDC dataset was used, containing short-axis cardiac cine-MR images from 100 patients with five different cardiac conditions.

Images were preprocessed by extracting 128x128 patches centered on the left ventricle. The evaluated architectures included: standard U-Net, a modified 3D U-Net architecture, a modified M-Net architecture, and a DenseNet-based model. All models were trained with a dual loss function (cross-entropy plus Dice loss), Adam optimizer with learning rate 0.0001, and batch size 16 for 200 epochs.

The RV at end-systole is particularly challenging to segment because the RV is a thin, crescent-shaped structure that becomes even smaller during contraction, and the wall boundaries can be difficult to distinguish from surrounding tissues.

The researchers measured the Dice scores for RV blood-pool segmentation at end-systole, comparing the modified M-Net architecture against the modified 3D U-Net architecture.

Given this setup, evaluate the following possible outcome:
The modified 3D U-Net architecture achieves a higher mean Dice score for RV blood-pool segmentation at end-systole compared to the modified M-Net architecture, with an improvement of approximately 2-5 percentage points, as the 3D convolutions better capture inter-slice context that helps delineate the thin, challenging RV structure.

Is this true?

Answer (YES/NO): NO